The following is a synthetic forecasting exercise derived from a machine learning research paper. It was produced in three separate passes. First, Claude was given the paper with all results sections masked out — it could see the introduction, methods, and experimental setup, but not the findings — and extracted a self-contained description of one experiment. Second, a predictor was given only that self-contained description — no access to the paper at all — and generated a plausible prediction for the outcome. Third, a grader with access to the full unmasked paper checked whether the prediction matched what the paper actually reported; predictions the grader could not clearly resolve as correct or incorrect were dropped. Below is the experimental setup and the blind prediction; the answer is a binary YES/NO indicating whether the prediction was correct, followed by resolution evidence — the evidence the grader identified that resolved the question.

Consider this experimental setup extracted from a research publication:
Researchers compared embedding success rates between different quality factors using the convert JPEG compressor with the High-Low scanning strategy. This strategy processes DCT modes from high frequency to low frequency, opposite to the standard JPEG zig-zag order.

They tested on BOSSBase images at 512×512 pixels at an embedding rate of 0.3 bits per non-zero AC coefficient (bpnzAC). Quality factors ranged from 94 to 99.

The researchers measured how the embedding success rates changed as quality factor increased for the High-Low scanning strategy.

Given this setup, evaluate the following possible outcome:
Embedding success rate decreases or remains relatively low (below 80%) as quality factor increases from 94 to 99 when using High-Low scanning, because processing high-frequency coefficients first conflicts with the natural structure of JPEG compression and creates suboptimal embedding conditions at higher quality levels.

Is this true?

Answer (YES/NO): NO